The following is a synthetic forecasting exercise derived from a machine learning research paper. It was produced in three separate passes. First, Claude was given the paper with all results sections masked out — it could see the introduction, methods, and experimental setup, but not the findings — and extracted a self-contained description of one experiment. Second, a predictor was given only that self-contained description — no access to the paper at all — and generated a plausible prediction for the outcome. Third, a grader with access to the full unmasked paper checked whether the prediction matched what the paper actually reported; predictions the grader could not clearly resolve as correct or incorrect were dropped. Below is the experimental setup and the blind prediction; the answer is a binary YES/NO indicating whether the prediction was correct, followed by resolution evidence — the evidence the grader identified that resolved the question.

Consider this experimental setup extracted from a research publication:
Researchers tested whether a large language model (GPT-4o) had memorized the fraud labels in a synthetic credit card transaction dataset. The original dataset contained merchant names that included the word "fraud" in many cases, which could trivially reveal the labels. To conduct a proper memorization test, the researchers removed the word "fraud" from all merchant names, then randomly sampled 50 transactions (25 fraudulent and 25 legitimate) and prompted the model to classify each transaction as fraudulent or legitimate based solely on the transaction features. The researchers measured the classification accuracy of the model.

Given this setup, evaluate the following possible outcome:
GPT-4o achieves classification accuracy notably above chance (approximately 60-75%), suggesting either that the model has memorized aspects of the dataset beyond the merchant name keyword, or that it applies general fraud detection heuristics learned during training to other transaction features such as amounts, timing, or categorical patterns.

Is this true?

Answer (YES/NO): NO